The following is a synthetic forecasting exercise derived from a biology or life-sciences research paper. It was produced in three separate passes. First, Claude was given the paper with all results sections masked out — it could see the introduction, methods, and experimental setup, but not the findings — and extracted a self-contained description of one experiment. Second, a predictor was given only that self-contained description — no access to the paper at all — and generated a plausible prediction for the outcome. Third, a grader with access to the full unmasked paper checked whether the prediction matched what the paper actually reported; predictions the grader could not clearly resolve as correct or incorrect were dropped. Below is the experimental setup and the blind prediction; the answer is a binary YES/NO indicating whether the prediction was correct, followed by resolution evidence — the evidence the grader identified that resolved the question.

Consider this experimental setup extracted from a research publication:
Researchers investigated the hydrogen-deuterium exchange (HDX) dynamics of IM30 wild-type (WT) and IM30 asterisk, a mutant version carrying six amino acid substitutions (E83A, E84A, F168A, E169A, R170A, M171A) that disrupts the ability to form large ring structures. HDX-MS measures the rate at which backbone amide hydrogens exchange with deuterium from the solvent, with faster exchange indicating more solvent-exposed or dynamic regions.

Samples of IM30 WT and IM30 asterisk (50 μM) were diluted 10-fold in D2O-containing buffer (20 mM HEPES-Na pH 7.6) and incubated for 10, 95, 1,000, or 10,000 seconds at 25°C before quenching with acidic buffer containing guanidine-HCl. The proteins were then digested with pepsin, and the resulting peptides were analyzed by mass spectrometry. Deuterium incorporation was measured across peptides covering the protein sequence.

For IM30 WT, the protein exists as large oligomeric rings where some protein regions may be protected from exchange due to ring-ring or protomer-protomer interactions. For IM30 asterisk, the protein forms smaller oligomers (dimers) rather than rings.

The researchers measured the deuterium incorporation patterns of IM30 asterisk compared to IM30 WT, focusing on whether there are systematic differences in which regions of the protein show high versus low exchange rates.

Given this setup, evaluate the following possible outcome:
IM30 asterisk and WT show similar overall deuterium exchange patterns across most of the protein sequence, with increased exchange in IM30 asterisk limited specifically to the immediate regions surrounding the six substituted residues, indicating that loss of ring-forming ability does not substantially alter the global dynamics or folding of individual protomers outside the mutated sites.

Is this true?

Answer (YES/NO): NO